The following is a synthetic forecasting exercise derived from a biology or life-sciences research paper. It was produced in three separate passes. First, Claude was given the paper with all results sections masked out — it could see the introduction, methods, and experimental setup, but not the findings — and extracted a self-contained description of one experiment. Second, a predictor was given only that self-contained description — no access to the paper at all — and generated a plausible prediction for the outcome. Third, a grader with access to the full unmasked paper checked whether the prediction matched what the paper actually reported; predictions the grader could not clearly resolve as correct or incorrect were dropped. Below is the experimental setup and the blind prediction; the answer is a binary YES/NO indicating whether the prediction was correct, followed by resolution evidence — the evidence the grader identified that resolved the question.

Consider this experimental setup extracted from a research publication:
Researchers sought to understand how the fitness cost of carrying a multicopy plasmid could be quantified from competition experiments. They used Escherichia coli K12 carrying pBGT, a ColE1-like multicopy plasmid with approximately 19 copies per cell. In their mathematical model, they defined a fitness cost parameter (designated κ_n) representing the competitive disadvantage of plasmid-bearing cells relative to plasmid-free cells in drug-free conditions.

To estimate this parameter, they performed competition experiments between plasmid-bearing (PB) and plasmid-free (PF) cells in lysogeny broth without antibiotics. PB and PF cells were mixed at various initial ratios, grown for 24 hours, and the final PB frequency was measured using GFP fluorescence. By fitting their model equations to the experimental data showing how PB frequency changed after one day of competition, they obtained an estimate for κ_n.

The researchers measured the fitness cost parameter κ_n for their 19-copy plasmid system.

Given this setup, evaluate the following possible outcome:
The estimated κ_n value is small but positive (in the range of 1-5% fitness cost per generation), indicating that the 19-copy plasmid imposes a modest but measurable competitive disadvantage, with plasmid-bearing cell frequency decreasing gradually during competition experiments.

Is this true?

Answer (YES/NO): NO